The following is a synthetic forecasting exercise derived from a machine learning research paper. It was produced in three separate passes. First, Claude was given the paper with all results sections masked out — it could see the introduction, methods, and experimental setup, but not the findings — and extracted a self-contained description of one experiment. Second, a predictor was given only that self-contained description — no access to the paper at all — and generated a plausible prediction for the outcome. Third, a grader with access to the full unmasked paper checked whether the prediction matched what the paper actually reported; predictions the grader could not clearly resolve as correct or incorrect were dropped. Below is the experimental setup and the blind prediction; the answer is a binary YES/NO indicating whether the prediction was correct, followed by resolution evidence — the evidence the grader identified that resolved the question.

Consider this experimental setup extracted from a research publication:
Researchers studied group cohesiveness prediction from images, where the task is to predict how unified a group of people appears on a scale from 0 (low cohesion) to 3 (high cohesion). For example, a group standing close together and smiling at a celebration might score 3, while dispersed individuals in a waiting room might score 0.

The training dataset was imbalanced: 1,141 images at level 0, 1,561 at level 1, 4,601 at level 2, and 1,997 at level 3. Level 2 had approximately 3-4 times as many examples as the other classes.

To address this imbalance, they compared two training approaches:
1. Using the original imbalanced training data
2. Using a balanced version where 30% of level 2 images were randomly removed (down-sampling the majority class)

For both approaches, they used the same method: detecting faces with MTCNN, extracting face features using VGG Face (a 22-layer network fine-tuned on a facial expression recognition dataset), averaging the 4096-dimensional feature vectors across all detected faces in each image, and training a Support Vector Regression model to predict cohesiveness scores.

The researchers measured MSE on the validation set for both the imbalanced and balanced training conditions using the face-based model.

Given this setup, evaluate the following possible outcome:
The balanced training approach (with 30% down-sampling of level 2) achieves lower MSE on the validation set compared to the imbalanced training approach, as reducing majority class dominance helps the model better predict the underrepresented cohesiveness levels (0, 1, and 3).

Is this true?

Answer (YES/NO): YES